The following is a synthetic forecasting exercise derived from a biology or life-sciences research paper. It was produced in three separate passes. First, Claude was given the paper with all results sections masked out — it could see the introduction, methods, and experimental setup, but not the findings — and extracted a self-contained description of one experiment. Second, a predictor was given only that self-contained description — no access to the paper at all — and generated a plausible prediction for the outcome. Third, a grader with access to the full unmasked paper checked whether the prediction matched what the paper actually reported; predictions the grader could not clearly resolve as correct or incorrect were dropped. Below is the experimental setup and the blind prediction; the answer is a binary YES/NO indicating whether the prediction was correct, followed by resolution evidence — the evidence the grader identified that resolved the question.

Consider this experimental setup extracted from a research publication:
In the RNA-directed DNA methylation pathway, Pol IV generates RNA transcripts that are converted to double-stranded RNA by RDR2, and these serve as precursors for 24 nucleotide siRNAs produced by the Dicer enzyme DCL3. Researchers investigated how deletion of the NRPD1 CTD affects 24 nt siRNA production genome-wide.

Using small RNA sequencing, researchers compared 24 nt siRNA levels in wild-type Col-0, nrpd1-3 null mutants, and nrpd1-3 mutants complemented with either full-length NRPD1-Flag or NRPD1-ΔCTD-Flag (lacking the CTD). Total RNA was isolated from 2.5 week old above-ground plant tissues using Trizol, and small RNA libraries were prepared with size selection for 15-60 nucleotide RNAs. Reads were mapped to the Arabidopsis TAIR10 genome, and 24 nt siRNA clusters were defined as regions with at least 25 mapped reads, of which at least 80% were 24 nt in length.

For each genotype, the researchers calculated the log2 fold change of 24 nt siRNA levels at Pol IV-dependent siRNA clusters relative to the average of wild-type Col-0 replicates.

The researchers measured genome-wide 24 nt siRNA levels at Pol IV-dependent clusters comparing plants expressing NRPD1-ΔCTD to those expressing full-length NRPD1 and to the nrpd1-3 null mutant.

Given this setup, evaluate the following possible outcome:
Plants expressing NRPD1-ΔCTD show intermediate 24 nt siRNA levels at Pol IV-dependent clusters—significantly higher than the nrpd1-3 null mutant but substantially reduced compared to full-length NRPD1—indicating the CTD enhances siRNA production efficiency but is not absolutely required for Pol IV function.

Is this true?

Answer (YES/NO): YES